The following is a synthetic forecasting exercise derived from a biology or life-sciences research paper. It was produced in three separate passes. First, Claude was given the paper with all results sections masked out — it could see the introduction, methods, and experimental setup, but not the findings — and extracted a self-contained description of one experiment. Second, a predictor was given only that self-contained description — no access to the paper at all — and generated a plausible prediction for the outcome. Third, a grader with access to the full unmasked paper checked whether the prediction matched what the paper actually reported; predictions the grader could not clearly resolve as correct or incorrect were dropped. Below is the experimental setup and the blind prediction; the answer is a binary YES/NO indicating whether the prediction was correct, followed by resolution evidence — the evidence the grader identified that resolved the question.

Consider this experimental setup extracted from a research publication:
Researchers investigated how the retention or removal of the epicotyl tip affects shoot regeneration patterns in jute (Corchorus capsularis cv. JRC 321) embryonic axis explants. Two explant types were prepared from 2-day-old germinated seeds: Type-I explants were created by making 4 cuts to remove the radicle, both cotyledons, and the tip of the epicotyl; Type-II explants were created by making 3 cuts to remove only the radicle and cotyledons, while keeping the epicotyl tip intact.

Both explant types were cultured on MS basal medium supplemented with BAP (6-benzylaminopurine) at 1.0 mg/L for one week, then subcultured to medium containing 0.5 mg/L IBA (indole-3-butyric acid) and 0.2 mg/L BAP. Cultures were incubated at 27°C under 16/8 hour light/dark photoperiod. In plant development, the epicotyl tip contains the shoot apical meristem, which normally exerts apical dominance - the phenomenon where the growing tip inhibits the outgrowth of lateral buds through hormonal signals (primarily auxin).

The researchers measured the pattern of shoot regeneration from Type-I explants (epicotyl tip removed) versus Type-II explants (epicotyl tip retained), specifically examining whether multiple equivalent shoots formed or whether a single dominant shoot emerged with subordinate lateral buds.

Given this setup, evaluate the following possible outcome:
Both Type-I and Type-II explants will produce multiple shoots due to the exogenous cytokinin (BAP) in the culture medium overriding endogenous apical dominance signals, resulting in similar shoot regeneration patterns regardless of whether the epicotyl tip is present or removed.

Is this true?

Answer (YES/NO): NO